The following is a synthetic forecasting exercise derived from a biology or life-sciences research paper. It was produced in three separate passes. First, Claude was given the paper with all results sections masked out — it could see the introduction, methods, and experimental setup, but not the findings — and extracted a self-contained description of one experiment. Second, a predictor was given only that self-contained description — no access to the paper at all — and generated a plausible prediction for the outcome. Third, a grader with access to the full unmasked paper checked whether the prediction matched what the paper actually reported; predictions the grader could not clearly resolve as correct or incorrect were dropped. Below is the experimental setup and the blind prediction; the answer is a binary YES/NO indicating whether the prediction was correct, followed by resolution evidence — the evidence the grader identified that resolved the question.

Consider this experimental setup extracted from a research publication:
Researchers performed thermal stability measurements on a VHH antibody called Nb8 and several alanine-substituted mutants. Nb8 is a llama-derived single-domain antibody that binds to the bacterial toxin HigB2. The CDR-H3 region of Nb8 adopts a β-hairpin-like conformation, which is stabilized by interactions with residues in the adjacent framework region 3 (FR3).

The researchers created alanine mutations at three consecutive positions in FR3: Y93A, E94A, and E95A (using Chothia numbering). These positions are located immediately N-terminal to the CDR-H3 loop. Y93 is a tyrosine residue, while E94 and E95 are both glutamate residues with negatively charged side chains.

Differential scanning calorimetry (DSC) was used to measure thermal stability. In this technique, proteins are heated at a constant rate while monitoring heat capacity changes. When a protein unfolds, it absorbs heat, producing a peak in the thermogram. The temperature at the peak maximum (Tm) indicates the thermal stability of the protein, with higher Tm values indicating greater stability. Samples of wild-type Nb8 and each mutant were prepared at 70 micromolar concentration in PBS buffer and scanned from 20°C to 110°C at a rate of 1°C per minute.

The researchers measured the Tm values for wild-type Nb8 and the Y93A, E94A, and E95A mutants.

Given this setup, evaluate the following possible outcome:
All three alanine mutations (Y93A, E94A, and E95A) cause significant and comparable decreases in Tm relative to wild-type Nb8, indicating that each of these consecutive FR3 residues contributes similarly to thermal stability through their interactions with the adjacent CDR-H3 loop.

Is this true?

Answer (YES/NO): NO